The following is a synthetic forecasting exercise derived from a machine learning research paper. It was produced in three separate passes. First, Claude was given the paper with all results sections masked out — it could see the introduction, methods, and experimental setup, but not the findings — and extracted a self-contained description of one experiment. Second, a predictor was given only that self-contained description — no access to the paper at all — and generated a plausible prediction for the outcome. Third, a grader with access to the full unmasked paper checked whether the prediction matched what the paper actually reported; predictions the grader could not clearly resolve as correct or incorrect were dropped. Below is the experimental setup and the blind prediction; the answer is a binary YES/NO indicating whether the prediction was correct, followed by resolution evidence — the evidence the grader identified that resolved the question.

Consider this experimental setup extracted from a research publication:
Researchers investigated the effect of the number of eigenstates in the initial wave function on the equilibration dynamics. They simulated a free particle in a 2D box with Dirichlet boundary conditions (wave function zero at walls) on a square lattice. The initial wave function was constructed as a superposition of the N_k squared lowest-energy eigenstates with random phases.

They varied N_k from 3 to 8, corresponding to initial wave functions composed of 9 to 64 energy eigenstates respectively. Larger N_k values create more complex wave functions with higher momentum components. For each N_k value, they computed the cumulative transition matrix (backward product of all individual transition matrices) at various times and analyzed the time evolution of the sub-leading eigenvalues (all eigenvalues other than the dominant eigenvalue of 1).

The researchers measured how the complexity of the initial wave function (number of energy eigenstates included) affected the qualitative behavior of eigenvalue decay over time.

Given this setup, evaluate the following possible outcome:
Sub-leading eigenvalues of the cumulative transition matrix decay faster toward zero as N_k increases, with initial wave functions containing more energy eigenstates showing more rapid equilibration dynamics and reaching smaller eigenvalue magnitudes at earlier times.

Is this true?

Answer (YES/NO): YES